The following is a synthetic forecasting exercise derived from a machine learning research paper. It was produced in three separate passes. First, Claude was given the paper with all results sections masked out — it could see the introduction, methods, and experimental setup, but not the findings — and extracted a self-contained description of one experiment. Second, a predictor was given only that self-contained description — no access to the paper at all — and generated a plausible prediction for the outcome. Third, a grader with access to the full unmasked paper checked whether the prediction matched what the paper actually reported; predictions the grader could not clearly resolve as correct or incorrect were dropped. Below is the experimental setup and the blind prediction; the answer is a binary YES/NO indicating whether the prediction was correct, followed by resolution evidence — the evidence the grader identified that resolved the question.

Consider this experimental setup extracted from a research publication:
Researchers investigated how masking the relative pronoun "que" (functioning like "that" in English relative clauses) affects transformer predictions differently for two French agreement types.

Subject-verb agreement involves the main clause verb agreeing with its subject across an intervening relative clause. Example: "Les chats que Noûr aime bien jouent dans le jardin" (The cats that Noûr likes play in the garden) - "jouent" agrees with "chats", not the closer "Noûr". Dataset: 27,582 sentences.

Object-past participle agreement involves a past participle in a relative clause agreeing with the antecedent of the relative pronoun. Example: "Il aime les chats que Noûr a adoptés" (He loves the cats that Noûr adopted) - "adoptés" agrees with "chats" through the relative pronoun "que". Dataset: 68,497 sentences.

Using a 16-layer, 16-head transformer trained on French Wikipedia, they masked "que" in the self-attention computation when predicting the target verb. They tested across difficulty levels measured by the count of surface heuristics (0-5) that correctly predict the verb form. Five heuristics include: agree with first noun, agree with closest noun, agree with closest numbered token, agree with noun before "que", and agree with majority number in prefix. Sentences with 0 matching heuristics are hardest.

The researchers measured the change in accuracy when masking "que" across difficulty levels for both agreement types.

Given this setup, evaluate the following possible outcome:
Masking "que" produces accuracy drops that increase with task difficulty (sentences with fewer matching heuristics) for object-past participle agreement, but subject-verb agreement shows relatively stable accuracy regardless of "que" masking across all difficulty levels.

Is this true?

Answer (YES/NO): YES